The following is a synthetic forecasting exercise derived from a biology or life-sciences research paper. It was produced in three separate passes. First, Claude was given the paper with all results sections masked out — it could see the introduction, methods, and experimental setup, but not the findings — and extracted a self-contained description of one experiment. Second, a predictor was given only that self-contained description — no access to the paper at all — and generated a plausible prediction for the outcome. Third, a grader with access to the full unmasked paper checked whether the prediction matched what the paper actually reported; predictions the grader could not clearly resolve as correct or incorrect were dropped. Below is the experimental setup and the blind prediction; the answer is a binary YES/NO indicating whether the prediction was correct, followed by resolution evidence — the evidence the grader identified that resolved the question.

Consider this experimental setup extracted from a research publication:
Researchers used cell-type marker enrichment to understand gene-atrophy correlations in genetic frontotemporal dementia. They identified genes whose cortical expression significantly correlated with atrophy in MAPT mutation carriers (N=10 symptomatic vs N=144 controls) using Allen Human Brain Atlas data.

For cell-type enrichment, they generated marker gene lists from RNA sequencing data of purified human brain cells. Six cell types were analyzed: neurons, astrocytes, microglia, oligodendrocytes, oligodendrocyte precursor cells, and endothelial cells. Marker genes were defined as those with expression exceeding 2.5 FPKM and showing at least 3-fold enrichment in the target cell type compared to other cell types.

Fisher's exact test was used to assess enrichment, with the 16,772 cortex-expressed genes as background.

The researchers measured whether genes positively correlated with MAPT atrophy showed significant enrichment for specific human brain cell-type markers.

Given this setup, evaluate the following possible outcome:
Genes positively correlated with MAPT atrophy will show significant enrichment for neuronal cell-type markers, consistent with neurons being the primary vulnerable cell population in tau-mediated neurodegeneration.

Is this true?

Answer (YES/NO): NO